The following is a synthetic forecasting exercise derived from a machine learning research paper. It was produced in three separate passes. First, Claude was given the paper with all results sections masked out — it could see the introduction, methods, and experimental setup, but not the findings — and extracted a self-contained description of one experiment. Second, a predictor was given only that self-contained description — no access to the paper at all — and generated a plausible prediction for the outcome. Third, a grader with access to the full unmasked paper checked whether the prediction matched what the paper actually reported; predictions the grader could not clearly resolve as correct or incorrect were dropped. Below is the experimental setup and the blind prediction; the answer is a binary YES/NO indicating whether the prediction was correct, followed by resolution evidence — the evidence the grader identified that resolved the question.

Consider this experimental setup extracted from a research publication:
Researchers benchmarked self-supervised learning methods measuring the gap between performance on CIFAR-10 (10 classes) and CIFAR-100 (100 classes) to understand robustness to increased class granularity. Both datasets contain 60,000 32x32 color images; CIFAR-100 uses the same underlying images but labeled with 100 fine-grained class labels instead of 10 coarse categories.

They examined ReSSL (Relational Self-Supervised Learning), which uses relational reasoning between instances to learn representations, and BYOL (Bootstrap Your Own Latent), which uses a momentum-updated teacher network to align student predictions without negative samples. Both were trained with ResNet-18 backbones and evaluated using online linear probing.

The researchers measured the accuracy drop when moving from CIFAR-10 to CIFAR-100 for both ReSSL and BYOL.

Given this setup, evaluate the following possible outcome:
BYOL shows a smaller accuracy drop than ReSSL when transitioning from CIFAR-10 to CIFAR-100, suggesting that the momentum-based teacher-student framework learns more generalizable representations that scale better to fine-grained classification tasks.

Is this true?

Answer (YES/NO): YES